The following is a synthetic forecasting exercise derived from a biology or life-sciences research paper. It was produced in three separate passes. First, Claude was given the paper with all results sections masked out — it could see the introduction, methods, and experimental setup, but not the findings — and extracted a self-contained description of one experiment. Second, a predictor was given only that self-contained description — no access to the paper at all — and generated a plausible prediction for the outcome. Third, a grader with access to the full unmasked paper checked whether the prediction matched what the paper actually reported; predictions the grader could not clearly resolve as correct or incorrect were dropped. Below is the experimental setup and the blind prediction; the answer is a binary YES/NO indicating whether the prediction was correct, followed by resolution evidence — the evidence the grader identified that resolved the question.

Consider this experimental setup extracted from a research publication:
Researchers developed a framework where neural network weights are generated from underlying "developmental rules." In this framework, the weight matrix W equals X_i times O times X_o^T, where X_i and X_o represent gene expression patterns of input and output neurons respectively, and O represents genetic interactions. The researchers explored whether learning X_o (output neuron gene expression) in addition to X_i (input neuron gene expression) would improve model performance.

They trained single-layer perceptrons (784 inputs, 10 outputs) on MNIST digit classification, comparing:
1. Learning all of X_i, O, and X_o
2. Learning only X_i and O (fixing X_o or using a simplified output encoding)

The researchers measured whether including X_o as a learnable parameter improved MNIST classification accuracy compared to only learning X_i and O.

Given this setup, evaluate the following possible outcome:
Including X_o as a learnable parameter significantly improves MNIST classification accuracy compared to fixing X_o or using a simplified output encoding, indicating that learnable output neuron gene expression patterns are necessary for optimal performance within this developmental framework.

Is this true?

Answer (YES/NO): NO